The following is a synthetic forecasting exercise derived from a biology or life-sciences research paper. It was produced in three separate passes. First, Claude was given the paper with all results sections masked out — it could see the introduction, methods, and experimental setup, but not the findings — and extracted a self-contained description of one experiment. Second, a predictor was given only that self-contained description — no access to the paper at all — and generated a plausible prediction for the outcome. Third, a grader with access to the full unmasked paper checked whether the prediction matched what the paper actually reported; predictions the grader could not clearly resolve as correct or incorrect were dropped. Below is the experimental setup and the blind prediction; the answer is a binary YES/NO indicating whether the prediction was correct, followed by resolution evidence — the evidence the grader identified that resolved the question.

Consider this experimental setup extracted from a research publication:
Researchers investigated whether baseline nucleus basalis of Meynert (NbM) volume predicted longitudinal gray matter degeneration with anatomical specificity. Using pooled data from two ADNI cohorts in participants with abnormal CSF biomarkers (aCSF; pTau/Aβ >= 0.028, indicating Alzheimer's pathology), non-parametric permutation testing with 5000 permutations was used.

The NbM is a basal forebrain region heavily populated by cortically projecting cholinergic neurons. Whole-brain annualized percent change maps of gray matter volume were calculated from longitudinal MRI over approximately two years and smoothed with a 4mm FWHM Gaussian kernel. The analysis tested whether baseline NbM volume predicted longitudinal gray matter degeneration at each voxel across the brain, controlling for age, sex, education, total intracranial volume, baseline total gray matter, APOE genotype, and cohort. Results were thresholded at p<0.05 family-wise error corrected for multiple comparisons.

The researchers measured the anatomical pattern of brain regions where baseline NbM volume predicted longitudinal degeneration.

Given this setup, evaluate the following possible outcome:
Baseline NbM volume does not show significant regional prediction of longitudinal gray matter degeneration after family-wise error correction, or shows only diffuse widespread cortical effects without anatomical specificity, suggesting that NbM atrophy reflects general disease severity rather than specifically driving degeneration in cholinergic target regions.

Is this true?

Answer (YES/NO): NO